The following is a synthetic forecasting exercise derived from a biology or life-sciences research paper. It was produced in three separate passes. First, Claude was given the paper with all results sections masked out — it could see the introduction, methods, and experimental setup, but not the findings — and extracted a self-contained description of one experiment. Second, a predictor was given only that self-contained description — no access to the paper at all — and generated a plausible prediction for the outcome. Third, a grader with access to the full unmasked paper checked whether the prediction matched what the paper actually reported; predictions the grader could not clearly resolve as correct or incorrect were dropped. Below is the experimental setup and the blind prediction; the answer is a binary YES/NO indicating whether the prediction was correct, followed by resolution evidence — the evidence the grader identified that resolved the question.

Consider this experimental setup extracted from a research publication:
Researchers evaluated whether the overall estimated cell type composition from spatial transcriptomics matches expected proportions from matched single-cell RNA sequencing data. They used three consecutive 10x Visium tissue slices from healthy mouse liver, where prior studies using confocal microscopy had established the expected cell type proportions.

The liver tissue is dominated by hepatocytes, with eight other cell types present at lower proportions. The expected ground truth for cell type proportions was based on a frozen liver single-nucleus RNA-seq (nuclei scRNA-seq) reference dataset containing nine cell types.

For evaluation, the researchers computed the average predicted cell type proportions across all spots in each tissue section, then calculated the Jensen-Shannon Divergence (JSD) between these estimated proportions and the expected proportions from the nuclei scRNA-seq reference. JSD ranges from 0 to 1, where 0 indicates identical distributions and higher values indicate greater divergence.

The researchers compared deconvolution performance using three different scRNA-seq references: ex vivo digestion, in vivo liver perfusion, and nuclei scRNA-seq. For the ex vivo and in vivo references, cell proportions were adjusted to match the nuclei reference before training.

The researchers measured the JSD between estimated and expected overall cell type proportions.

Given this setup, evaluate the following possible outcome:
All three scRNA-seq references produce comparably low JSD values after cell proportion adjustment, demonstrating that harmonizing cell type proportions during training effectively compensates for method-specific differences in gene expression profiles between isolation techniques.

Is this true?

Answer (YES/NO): NO